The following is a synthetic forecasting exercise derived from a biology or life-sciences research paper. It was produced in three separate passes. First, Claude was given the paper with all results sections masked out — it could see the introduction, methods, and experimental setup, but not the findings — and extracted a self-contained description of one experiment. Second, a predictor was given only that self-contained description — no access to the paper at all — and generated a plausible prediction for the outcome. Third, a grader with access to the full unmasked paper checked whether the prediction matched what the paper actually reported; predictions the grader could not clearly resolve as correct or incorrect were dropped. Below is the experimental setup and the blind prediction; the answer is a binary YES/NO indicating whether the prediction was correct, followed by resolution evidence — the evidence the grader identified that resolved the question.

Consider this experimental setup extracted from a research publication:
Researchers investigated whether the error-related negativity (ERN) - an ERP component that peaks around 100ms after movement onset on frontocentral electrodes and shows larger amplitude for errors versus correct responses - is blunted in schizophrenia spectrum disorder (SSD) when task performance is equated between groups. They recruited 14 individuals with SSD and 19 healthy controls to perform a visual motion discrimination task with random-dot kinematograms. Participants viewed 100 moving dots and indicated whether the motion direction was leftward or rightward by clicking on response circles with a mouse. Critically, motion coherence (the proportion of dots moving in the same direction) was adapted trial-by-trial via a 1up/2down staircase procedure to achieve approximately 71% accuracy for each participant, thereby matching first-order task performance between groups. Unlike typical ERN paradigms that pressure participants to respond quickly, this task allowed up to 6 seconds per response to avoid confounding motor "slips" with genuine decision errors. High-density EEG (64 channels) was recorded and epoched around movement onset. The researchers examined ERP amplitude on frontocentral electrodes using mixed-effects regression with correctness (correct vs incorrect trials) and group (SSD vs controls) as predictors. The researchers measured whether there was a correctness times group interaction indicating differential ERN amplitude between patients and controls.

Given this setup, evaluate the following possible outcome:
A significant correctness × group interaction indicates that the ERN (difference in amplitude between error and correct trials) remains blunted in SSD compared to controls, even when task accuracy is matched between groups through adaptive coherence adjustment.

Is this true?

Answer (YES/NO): NO